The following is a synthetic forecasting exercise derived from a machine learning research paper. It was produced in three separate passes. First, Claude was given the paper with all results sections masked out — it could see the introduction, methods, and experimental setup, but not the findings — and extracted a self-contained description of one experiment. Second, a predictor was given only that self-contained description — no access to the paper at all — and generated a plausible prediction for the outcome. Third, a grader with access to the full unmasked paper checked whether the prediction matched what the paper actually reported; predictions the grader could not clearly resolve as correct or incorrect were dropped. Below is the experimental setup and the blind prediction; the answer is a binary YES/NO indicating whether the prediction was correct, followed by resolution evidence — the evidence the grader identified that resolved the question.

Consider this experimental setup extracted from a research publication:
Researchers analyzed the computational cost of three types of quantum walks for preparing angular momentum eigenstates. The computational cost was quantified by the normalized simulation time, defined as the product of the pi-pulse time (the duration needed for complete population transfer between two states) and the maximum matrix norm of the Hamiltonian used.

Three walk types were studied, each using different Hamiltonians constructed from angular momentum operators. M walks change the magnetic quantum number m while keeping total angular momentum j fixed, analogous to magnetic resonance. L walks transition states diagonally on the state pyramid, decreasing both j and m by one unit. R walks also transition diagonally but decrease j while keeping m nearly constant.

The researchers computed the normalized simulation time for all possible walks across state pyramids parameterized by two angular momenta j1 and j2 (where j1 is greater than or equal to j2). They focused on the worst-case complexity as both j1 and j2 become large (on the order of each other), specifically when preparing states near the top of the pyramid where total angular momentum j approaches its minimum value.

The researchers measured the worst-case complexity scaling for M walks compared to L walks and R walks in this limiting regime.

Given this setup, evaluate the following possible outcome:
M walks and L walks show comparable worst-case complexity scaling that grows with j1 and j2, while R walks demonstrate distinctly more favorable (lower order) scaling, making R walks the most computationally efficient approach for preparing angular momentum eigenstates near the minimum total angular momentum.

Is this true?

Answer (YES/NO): NO